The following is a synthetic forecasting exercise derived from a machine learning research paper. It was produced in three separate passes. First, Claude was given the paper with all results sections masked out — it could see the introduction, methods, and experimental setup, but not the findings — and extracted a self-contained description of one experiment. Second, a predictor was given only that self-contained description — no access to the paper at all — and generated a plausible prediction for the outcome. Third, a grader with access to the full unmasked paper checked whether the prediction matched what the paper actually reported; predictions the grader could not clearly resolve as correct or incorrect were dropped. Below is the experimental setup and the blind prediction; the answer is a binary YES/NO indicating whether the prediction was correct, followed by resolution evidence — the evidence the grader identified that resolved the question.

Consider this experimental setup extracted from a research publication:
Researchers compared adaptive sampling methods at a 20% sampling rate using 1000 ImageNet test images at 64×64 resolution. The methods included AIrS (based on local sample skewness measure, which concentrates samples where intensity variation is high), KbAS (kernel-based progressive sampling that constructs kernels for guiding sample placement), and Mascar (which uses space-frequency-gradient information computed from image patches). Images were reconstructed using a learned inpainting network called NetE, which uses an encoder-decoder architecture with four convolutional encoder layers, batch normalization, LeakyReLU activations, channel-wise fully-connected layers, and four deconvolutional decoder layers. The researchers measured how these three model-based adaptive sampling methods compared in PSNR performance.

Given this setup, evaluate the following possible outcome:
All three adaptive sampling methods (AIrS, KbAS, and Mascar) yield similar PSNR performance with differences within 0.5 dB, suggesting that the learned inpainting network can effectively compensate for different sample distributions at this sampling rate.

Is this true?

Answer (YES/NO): NO